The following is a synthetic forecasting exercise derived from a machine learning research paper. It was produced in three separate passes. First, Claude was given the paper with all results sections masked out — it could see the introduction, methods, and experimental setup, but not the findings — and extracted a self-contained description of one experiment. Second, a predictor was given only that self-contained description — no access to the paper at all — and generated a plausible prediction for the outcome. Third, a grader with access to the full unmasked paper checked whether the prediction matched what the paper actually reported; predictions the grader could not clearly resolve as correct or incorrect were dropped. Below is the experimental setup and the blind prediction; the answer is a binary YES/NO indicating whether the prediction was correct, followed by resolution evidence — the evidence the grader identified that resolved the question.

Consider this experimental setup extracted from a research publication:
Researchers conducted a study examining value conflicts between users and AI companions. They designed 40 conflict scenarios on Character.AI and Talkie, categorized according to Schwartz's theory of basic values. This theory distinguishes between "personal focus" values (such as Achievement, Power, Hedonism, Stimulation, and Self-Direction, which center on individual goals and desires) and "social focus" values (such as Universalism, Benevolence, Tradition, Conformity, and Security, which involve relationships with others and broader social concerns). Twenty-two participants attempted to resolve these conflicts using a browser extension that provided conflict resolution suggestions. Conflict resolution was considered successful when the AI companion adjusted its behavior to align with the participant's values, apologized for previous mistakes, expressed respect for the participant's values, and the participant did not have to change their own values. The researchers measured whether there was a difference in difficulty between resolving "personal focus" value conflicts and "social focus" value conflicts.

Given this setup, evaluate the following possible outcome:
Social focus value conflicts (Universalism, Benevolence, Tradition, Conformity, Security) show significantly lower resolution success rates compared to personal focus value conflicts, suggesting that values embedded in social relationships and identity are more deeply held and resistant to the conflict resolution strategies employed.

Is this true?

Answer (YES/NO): YES